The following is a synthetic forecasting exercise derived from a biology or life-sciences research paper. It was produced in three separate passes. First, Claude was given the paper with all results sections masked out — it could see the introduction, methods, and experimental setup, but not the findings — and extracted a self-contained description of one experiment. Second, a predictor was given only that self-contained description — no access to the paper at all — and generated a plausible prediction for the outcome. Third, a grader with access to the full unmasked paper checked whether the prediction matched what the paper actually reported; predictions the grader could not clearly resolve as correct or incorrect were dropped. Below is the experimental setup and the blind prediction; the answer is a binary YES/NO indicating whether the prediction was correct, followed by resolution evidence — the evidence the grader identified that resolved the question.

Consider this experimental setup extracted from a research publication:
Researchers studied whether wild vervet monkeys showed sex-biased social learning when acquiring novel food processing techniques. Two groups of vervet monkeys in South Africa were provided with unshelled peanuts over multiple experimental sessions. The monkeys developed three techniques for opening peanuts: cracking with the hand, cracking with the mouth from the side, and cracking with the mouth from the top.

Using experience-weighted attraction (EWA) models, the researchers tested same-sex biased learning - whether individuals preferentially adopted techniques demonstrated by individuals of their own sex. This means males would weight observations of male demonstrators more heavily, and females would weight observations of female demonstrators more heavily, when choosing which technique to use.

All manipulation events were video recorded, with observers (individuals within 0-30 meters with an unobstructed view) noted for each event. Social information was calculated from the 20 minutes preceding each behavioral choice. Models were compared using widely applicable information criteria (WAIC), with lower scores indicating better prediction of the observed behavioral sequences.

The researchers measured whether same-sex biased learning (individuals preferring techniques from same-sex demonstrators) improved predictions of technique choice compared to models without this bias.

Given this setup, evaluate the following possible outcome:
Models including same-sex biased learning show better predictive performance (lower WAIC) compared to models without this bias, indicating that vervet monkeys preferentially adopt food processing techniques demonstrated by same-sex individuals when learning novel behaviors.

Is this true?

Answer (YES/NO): NO